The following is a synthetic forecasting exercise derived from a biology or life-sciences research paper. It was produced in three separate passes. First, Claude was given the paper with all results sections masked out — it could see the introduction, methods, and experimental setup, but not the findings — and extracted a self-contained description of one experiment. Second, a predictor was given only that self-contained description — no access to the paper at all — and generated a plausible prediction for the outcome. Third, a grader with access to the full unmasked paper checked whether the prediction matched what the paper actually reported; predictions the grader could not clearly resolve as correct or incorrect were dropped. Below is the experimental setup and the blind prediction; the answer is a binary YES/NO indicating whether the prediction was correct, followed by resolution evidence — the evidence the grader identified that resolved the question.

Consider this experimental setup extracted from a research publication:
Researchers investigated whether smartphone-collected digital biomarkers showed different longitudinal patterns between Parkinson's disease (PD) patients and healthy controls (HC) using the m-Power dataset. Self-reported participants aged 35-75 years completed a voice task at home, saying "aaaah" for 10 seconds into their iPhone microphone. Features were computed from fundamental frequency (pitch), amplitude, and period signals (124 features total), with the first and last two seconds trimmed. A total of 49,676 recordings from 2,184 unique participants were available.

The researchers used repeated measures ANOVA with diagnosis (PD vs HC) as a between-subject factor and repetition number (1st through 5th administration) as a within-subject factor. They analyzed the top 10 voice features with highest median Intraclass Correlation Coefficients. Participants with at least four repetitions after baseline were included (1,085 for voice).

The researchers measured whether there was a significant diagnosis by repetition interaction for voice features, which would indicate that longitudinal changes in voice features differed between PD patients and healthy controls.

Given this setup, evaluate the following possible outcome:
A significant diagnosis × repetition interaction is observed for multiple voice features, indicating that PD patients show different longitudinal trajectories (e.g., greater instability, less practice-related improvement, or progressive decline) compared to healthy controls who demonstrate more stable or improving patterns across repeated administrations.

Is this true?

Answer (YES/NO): YES